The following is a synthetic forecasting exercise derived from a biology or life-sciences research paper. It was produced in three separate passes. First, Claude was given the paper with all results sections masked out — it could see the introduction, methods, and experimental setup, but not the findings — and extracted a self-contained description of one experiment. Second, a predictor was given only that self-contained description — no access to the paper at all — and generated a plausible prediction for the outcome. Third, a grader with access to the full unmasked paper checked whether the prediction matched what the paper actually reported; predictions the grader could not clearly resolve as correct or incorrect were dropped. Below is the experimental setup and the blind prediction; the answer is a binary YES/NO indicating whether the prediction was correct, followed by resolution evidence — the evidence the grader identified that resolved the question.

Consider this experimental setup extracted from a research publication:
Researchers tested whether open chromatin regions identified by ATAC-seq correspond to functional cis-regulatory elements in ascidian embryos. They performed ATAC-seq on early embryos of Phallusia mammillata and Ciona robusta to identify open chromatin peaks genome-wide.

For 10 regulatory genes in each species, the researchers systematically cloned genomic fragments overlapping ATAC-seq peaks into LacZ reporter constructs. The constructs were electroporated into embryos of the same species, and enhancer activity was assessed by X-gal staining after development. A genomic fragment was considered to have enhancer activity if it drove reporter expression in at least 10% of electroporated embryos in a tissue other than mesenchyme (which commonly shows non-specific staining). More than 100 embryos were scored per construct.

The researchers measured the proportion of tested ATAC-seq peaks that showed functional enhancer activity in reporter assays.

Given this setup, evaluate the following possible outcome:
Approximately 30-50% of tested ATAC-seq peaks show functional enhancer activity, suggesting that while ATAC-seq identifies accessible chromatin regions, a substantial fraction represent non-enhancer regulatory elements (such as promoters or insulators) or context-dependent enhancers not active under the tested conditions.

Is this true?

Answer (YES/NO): NO